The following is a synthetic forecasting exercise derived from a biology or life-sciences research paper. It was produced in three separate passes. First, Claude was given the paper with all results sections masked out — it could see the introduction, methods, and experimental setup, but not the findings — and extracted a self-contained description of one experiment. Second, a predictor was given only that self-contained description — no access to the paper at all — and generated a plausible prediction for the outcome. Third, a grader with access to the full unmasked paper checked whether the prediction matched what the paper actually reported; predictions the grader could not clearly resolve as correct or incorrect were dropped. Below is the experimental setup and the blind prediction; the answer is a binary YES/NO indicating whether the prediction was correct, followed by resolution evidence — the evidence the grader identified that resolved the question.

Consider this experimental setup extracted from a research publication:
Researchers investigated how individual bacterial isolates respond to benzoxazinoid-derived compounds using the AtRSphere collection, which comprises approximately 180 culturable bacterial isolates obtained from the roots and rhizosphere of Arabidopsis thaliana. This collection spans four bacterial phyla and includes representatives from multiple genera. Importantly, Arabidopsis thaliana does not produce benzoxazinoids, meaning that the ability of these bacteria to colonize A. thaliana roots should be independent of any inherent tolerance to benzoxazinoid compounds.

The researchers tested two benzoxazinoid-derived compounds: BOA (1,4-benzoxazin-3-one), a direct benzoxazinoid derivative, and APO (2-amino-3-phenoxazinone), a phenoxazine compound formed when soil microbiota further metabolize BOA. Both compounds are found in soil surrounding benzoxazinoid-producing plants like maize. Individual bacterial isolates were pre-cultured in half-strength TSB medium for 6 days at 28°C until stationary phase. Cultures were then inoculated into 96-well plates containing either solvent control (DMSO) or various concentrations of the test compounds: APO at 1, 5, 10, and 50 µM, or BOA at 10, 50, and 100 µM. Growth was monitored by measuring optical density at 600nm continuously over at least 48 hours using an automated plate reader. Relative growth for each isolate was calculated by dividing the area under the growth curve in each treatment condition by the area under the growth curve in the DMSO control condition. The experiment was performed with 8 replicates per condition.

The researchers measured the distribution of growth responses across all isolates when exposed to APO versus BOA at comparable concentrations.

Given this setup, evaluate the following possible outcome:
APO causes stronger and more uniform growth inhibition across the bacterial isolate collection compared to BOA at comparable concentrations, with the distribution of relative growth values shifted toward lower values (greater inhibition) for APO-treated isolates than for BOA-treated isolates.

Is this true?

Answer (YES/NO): NO